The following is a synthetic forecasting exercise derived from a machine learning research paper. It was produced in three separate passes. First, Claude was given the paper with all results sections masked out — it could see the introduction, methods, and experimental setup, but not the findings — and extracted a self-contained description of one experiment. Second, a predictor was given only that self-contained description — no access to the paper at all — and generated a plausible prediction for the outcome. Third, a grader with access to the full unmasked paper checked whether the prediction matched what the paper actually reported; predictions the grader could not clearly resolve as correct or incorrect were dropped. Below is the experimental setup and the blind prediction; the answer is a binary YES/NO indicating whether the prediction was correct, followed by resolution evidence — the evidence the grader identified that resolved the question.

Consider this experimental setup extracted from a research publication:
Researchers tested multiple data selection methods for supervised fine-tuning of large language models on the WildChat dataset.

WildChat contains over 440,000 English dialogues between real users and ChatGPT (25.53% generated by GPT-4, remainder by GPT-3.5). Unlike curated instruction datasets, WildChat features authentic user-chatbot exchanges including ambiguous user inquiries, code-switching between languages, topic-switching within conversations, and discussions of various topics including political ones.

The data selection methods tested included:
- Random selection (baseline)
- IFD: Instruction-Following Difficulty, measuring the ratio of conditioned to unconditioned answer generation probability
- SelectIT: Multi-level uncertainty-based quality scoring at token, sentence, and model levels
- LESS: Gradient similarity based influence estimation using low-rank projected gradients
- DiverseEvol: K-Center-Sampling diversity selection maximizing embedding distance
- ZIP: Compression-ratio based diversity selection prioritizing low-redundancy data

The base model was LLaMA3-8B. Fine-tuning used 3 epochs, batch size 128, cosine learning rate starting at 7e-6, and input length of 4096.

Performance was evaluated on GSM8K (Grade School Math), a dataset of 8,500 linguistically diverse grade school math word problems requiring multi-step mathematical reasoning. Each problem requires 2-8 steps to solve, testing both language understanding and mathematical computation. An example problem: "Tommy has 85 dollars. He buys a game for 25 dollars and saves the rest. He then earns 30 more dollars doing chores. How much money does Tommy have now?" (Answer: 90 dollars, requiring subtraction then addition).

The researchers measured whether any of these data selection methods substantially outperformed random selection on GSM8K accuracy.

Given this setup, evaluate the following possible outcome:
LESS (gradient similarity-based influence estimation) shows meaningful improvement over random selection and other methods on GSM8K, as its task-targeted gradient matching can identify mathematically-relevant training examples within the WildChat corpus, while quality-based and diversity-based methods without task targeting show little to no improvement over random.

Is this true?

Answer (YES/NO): NO